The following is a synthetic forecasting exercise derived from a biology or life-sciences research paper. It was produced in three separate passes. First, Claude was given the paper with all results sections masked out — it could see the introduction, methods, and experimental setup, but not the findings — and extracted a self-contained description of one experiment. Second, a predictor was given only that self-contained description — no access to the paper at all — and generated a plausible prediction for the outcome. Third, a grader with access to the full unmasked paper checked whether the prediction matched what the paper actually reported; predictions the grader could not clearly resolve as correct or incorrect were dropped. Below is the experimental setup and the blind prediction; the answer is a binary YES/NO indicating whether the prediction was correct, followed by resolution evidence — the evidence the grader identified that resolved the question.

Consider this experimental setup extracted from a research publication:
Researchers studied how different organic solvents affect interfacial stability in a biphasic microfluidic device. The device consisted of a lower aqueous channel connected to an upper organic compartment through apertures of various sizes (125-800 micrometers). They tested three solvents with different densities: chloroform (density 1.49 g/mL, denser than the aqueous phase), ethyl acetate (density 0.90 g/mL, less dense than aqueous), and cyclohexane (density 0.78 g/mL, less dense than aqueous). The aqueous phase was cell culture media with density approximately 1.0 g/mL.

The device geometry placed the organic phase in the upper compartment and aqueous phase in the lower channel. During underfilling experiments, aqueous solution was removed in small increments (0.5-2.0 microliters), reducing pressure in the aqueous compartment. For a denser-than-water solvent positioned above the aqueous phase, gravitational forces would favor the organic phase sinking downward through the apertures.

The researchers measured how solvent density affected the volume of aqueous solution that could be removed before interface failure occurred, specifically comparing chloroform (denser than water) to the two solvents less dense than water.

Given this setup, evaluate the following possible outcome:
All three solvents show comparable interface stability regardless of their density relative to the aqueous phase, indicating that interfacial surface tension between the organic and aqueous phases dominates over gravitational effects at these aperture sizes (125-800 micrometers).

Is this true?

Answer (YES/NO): NO